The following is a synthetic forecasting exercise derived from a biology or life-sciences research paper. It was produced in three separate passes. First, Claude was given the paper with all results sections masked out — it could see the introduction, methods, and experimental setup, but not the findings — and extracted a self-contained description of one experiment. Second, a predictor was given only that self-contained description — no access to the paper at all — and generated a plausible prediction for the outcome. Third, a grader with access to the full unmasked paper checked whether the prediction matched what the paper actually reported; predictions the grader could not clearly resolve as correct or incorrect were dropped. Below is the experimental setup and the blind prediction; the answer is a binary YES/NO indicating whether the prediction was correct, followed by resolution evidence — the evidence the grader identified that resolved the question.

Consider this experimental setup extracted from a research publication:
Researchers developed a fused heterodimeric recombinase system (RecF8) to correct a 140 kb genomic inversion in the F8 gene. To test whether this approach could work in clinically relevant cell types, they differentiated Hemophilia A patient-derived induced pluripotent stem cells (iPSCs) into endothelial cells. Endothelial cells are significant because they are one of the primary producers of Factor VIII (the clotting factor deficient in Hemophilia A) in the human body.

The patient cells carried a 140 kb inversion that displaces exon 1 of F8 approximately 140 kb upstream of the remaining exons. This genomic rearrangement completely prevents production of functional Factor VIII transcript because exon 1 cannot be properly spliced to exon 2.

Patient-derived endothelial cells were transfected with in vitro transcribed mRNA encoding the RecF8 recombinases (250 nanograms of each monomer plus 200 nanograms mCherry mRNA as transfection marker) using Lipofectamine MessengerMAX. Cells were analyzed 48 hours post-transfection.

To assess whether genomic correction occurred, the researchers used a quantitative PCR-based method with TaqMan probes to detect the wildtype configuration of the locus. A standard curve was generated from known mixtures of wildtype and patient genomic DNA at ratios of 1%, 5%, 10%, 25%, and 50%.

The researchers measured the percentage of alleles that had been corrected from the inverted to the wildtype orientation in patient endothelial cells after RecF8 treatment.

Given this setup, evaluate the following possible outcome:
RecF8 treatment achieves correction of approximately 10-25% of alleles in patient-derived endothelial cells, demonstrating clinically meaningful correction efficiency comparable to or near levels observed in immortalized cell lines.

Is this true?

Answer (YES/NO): NO